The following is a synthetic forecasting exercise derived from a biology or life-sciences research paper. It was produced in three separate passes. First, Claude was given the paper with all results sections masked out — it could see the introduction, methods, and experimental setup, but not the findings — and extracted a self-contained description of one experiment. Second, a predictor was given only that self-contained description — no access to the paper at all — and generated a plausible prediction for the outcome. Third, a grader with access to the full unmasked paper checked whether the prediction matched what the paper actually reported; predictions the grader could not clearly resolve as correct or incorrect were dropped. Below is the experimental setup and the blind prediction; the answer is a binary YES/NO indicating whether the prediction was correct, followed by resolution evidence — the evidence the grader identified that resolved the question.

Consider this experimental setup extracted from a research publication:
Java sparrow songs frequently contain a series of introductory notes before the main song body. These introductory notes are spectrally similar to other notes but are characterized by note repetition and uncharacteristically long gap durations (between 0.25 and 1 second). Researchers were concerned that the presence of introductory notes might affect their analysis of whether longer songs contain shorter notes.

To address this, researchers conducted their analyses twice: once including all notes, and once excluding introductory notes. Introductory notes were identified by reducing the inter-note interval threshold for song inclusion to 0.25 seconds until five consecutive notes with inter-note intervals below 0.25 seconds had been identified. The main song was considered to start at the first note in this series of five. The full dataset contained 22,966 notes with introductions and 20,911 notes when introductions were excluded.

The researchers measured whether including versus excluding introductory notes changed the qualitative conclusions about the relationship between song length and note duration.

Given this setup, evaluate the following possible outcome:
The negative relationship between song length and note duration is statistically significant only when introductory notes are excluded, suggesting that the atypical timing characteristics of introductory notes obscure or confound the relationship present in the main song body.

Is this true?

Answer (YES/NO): NO